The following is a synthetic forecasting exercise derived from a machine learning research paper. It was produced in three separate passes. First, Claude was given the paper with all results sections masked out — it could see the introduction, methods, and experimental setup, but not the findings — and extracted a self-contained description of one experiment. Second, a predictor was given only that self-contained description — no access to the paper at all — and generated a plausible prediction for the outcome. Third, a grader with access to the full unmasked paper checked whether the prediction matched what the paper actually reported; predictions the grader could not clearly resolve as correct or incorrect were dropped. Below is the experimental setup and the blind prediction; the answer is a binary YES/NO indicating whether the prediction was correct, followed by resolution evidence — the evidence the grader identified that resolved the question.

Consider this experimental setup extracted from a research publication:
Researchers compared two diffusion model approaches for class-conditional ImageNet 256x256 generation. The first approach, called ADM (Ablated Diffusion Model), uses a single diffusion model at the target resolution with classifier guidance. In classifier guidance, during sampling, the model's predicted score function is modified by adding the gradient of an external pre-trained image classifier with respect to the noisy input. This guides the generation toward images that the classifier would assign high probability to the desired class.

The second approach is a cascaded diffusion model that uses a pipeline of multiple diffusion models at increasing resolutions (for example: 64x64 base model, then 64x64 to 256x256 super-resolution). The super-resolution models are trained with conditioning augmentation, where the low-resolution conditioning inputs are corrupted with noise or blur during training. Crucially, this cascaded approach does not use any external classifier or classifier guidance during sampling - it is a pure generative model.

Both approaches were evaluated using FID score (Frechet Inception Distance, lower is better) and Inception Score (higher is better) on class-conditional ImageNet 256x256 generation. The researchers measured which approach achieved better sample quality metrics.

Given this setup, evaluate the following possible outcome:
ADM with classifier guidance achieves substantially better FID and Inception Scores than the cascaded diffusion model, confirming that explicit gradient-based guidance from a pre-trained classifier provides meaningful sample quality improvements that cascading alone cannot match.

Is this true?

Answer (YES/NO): NO